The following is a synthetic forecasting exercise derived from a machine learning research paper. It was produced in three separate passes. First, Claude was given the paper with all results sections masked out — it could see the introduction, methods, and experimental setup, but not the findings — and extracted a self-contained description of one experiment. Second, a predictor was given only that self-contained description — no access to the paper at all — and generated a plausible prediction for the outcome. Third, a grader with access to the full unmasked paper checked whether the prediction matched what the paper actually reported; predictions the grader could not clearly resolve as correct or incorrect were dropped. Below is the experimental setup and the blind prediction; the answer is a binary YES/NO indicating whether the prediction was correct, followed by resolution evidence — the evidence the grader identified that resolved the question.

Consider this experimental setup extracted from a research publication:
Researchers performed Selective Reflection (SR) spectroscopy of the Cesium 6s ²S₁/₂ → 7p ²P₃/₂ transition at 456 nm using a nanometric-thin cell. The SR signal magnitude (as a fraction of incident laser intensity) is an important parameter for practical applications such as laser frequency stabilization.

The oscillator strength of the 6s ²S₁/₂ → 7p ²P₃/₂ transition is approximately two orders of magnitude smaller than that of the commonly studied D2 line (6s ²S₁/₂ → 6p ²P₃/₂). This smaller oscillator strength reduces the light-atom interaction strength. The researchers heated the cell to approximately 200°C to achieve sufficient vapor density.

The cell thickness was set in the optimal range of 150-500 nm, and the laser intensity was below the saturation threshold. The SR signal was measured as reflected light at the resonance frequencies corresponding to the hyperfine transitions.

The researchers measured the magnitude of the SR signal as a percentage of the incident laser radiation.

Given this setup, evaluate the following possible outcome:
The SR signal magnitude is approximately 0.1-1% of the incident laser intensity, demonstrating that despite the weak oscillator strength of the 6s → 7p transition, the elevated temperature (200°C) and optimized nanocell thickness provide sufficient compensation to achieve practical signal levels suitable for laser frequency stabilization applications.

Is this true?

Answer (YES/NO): NO